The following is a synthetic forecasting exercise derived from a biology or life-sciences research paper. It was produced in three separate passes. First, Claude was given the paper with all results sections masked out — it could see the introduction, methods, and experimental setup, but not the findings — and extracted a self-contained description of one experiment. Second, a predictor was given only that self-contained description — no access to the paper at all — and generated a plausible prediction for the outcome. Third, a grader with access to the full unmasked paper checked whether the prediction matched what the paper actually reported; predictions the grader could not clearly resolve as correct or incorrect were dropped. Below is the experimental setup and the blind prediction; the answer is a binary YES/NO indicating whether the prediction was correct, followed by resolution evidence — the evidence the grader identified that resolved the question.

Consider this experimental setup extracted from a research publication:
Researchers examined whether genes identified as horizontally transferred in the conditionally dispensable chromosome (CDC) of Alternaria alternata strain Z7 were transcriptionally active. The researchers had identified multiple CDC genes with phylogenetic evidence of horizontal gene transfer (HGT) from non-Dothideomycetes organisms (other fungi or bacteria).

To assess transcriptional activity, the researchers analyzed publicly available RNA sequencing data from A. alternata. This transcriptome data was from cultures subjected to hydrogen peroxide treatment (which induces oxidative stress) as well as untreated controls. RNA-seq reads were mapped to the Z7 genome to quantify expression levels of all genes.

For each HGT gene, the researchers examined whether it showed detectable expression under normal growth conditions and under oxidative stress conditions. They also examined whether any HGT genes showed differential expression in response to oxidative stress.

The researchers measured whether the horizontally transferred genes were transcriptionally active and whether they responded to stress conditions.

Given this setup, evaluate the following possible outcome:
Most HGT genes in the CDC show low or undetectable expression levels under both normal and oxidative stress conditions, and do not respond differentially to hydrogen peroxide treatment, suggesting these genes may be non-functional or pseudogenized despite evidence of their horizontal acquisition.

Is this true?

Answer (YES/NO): NO